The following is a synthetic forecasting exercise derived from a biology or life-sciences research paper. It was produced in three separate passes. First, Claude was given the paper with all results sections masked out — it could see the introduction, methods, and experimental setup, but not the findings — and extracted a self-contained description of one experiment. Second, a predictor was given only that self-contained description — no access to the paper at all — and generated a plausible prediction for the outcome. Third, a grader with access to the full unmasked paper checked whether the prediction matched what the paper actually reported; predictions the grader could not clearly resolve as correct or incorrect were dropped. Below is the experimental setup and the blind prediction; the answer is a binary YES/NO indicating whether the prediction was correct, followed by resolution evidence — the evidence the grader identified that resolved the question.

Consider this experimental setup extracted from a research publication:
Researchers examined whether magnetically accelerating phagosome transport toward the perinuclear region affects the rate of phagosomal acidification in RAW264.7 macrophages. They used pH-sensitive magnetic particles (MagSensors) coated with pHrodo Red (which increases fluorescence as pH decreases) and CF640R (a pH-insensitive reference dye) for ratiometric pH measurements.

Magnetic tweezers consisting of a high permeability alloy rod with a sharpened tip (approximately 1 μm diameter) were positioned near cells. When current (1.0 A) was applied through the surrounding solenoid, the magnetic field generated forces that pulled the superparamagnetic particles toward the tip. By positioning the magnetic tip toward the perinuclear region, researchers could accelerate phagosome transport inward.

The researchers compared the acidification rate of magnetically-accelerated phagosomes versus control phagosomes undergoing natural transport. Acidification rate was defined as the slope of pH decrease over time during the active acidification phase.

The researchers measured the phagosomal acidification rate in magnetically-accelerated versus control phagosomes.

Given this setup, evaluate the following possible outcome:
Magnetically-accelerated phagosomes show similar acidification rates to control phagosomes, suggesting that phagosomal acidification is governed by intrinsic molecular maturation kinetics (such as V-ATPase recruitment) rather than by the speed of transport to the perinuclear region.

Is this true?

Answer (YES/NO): NO